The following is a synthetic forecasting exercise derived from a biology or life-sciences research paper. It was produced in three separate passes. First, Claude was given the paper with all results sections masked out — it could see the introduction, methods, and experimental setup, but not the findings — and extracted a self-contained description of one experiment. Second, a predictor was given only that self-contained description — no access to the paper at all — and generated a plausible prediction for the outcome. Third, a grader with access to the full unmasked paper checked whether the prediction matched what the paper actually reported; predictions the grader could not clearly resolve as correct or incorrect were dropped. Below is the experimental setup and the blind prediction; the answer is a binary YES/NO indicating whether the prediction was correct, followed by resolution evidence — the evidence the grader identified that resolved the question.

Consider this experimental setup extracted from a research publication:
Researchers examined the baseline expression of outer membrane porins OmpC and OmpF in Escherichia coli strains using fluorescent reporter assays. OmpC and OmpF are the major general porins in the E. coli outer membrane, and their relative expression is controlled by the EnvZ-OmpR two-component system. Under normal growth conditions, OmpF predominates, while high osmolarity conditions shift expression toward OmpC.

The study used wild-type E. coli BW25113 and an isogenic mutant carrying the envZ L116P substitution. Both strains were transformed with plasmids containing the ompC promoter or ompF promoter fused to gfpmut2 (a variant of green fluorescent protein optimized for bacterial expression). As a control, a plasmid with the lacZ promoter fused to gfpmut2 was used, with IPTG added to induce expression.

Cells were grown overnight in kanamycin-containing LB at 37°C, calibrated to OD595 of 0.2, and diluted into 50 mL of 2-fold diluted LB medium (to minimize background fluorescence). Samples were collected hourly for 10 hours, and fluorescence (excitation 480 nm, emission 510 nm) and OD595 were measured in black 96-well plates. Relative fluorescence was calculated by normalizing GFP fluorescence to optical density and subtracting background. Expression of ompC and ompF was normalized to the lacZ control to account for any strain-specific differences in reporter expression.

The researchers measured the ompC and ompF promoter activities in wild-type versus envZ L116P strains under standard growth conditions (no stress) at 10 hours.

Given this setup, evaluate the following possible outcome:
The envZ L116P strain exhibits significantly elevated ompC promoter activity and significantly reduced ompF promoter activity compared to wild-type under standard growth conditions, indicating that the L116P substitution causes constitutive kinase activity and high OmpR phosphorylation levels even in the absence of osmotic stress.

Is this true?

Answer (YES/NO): YES